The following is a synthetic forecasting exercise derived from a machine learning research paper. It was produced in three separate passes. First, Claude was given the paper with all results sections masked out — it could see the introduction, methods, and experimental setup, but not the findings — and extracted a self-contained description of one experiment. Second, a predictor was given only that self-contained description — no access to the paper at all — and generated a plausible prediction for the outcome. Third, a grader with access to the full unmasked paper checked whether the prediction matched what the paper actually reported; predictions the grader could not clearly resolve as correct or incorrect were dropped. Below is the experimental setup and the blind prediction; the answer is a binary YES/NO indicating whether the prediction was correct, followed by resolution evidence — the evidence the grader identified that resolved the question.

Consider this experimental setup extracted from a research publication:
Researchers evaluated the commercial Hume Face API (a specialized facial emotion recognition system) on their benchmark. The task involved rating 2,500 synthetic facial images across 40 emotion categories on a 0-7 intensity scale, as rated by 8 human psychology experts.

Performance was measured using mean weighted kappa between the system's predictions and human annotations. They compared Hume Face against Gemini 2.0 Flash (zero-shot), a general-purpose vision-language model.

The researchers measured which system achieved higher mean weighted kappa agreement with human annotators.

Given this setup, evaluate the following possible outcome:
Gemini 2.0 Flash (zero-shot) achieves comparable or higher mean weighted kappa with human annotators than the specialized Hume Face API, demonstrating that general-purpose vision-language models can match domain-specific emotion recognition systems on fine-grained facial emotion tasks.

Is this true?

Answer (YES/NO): YES